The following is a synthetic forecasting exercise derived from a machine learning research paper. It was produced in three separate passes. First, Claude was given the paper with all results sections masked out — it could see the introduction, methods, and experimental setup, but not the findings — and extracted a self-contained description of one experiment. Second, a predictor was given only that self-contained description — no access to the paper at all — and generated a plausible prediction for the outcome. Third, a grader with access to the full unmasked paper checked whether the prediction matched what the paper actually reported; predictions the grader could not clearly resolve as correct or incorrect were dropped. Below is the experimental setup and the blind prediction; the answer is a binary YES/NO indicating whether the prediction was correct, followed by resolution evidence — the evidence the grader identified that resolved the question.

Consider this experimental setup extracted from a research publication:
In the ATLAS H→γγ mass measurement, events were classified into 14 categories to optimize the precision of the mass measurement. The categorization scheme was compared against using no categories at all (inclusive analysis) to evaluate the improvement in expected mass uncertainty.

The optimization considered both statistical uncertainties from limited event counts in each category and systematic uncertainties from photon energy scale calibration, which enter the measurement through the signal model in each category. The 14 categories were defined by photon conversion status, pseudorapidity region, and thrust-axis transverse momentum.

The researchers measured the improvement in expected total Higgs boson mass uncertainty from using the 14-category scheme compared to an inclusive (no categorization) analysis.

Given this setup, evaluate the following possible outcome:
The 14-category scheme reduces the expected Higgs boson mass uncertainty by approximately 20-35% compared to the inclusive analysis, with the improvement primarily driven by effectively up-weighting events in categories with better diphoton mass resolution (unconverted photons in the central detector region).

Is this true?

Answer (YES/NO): NO